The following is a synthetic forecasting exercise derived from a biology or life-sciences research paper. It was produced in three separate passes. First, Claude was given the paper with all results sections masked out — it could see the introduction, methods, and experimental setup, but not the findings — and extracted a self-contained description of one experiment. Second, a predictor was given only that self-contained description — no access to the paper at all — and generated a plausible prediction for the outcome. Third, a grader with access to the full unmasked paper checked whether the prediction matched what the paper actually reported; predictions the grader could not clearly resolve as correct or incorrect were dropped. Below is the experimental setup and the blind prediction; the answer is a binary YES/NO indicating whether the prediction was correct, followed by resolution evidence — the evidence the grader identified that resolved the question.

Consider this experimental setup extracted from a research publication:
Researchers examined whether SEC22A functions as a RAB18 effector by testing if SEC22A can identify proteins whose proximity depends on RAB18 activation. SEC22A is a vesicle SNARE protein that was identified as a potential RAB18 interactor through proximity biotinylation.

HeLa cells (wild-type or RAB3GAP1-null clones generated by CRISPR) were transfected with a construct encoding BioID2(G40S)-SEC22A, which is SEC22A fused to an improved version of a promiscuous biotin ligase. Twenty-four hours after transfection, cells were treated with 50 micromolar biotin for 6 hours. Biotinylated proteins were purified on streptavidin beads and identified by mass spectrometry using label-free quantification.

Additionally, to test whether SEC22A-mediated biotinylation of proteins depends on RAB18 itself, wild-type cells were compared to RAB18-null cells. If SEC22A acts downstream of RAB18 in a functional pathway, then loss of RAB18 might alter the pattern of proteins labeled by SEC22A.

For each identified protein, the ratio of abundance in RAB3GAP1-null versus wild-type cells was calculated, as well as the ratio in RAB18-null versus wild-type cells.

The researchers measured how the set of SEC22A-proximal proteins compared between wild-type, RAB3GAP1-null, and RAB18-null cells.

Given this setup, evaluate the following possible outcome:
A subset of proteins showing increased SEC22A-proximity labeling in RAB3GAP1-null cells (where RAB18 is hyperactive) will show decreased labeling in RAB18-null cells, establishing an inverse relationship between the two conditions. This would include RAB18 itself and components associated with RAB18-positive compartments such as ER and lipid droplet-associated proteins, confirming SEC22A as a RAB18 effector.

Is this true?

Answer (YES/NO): NO